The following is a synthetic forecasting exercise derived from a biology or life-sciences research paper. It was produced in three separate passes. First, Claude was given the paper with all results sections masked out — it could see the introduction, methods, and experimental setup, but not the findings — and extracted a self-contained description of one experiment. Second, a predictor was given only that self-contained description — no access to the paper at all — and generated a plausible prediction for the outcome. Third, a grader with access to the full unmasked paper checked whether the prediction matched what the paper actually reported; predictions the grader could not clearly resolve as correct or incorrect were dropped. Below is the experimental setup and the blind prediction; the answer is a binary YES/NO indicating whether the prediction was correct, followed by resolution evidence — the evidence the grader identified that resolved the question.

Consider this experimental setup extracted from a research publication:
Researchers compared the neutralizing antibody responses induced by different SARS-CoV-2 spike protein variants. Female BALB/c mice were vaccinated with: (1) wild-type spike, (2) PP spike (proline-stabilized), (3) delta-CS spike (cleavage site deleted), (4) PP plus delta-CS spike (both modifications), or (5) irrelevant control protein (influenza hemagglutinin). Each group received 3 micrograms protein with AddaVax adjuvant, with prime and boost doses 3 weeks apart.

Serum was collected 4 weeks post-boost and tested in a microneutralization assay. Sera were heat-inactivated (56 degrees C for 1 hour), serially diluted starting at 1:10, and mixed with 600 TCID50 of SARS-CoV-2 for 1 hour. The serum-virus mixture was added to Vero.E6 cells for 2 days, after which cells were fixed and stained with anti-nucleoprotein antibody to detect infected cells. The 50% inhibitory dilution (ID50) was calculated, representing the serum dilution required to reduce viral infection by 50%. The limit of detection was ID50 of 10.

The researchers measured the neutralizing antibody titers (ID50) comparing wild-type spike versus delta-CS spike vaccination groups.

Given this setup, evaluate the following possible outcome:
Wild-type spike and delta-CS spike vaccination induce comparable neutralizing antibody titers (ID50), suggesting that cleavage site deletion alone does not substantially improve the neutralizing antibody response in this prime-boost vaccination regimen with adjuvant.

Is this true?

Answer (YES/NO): YES